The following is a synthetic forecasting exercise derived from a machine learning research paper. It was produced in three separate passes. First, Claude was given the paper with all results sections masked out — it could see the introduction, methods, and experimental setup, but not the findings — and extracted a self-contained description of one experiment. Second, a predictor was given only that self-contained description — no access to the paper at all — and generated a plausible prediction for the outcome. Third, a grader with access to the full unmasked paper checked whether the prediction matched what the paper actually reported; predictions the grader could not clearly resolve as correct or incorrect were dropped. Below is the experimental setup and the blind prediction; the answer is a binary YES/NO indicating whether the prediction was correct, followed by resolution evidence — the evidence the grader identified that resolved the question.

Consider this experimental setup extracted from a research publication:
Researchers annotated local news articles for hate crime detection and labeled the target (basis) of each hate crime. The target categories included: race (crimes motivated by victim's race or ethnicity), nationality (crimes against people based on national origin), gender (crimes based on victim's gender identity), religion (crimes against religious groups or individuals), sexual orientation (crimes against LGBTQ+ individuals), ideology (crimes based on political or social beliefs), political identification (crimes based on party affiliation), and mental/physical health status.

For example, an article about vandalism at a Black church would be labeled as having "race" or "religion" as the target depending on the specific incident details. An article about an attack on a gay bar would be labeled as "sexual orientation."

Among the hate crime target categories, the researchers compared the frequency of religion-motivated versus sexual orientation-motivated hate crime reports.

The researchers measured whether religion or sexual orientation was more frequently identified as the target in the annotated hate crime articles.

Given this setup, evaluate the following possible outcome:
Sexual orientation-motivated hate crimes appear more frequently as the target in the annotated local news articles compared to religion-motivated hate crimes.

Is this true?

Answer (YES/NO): NO